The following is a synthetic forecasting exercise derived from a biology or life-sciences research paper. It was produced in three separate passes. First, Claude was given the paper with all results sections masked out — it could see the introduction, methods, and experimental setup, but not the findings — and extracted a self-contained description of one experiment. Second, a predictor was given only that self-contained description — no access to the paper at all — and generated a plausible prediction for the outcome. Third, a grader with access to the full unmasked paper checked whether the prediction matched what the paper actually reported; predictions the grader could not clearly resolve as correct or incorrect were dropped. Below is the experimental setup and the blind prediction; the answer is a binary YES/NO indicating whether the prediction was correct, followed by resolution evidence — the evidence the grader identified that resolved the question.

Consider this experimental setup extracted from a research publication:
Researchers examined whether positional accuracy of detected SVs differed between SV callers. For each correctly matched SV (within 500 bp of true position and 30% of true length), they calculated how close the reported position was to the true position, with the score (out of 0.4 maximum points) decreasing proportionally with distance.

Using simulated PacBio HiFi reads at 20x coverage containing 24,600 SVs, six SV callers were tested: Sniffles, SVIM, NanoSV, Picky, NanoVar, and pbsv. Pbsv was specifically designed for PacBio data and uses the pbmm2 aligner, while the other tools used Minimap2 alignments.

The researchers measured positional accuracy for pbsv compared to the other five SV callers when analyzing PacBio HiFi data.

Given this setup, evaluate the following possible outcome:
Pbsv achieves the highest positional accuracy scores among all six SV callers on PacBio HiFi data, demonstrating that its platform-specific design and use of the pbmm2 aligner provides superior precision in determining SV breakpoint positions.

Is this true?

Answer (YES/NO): YES